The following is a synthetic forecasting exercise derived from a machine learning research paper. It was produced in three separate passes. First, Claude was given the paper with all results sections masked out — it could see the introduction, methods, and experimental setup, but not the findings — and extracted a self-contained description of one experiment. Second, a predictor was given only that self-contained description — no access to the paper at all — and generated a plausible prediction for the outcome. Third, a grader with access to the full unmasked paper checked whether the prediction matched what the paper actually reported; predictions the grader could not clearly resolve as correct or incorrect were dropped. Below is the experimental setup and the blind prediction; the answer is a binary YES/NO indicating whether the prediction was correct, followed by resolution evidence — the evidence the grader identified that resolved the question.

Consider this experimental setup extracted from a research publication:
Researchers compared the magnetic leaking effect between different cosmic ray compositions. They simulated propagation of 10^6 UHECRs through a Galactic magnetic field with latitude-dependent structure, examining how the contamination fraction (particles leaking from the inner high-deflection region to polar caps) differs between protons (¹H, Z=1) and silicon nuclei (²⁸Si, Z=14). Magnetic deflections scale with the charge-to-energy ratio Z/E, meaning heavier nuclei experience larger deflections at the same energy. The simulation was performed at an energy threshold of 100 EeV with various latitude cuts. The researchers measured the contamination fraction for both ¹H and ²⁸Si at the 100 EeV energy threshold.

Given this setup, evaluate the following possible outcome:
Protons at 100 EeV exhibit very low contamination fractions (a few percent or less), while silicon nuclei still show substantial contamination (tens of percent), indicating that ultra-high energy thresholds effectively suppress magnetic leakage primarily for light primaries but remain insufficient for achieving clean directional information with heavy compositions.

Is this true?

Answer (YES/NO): NO